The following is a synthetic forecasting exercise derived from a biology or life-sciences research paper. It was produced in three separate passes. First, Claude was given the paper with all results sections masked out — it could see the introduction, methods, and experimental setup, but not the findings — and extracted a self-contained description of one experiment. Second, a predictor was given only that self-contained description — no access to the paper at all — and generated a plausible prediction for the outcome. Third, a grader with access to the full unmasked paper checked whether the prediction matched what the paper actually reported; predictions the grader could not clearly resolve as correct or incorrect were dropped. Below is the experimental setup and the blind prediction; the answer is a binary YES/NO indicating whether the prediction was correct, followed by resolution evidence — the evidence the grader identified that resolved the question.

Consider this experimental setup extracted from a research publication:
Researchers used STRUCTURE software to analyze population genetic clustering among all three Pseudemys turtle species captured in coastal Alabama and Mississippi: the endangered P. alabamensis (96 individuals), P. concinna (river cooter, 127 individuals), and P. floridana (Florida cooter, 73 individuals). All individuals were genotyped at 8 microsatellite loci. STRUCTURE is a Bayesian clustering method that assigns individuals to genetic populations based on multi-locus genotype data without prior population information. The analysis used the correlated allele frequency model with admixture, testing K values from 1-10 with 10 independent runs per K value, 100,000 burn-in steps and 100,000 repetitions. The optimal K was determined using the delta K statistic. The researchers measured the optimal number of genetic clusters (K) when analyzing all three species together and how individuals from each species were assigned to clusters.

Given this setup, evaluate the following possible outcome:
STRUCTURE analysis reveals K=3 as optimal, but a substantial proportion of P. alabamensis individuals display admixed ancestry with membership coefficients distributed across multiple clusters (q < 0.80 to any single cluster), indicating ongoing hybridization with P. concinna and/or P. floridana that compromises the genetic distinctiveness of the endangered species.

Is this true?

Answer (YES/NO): NO